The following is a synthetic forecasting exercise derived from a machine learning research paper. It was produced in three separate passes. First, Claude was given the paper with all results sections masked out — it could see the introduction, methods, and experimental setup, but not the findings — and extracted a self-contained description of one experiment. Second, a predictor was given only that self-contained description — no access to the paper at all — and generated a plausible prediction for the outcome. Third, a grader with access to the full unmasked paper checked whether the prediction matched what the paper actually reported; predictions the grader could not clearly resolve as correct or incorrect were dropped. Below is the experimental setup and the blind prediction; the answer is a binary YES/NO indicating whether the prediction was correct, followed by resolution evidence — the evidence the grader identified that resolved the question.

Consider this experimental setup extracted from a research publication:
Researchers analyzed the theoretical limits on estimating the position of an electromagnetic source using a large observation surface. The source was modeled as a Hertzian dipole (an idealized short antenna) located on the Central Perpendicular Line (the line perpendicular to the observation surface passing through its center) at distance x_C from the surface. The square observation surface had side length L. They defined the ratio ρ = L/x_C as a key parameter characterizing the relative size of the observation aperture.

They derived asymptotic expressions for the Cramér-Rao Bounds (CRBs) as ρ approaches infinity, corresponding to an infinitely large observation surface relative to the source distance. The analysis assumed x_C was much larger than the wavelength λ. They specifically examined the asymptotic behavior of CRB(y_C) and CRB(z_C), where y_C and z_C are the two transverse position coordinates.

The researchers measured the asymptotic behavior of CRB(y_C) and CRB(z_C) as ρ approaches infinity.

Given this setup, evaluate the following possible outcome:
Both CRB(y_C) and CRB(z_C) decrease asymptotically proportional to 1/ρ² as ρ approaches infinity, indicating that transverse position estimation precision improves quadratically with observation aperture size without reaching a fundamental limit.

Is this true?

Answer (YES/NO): NO